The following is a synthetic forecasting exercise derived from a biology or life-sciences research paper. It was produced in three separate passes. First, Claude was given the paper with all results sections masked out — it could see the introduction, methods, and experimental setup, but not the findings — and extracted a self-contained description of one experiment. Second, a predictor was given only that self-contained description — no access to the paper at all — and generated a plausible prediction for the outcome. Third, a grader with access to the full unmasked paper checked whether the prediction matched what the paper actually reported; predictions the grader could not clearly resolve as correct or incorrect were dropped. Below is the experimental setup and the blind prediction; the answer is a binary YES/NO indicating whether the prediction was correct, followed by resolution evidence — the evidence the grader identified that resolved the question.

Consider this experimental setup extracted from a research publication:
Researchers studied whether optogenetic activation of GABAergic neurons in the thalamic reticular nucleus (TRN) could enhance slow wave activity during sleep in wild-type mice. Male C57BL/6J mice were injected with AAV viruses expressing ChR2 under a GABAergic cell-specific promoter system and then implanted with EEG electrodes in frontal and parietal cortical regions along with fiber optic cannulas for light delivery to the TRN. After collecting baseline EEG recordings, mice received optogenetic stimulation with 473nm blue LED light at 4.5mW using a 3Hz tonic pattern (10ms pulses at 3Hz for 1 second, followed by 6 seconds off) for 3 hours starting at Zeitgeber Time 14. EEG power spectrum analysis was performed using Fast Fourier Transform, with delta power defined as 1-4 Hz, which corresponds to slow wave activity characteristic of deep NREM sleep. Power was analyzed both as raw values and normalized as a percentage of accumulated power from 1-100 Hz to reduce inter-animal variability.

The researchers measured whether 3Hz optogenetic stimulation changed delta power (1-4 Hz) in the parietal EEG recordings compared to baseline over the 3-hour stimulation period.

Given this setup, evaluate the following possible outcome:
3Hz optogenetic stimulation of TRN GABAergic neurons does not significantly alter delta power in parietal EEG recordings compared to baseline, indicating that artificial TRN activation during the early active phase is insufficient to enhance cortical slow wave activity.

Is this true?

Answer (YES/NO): NO